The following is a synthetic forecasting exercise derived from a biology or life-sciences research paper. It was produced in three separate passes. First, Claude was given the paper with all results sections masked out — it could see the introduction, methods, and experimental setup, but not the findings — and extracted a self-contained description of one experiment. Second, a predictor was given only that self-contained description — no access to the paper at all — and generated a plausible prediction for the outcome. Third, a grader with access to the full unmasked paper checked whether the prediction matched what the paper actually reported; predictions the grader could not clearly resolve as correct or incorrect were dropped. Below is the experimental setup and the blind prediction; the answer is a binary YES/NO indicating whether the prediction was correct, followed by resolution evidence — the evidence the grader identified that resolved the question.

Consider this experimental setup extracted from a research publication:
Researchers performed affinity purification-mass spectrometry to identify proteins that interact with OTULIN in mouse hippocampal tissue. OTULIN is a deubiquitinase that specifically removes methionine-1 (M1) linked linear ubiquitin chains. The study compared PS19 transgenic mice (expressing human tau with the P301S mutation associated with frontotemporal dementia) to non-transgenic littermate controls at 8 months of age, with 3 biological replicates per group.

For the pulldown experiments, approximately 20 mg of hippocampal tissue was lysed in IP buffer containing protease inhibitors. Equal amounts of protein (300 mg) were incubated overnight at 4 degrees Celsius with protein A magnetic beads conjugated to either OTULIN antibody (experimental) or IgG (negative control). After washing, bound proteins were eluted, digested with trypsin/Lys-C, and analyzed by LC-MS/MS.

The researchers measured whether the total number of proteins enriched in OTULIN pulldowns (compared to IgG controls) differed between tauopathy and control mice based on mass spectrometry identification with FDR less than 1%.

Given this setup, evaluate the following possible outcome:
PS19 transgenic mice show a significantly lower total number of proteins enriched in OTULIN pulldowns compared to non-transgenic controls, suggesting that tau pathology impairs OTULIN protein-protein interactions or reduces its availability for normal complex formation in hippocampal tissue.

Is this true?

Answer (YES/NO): YES